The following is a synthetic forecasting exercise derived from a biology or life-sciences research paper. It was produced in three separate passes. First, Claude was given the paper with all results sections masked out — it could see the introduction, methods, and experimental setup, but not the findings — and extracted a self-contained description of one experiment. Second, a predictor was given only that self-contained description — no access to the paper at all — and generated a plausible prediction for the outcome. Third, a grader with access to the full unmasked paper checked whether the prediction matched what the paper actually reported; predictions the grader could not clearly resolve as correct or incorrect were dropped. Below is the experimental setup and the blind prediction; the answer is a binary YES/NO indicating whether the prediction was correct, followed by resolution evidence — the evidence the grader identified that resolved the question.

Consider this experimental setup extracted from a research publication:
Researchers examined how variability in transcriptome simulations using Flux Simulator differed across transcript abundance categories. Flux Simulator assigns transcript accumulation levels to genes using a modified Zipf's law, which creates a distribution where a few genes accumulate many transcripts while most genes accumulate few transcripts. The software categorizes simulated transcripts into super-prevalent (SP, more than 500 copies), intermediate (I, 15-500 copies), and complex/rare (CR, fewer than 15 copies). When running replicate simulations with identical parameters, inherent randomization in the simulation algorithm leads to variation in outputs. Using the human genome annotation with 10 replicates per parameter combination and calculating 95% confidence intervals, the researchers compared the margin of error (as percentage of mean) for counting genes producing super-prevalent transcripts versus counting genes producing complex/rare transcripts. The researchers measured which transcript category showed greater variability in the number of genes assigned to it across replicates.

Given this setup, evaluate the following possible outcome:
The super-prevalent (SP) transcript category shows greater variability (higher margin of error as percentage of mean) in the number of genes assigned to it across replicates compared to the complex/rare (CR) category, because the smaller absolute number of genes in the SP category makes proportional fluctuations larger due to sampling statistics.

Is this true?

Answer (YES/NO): YES